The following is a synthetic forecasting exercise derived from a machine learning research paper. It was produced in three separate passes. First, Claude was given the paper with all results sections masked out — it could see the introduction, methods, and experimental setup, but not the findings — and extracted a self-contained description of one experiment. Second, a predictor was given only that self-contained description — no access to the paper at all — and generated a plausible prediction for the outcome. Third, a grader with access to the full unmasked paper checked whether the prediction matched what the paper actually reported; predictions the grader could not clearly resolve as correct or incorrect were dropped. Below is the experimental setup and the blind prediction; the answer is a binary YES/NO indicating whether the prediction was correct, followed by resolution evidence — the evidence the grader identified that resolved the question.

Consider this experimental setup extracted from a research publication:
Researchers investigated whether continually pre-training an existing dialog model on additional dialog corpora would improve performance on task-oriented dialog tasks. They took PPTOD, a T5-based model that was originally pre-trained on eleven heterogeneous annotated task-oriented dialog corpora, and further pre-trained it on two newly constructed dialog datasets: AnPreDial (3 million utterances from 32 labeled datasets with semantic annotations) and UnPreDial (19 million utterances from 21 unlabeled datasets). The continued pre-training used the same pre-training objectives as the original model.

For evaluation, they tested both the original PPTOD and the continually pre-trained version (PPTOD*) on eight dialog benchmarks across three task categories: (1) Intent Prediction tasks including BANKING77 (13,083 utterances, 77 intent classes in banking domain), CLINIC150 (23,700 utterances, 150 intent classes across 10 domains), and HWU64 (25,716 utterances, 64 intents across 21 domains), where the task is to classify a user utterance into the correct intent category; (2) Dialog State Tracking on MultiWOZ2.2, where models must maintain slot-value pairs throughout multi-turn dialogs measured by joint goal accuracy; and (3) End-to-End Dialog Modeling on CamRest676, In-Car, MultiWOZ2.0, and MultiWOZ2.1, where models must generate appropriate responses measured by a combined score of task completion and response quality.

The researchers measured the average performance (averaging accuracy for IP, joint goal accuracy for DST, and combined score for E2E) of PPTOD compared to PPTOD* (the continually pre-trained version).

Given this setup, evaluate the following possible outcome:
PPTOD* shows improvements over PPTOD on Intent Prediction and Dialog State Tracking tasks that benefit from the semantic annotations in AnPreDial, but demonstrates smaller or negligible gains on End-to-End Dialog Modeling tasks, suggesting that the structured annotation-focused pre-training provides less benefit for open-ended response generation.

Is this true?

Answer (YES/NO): NO